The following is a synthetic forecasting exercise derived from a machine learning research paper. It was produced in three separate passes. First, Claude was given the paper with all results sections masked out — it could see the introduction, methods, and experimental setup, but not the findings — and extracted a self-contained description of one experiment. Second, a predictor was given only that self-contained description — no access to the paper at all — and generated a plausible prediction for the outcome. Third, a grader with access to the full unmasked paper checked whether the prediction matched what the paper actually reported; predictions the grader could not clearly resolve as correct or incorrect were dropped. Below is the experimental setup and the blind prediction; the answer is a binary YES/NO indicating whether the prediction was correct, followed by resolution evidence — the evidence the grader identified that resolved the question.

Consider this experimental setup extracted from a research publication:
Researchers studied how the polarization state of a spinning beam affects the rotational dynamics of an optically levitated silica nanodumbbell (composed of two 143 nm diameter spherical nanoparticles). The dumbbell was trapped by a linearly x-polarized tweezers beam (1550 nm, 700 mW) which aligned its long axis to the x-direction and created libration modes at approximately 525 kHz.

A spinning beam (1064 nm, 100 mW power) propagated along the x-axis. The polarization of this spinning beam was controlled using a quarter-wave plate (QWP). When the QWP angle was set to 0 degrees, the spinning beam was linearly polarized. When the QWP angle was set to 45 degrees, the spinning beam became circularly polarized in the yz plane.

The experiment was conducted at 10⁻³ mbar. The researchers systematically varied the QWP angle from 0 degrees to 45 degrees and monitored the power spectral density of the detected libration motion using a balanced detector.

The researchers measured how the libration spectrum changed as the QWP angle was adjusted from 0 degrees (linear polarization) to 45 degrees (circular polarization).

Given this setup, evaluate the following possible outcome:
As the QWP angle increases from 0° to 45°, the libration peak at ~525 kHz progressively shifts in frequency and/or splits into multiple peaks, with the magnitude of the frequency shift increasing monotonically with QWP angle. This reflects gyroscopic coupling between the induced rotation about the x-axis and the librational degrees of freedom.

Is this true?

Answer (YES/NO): NO